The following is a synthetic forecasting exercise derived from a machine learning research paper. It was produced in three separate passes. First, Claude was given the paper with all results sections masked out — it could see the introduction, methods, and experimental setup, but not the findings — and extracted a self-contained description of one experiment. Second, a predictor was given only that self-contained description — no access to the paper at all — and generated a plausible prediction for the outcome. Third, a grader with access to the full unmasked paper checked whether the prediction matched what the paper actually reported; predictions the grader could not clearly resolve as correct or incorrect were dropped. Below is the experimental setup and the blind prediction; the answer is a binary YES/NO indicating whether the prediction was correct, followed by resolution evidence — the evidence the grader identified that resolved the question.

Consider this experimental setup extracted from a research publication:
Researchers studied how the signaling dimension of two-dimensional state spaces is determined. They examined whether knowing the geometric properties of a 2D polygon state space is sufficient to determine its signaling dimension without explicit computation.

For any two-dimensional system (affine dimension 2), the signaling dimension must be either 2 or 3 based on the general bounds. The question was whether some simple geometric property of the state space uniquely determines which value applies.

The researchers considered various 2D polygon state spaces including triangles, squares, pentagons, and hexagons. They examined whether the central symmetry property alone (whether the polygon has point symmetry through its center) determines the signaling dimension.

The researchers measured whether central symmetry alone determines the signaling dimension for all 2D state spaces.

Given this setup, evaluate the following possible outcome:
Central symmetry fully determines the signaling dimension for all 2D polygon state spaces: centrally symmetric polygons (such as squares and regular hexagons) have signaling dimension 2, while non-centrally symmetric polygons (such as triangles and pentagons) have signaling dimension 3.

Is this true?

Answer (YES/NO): YES